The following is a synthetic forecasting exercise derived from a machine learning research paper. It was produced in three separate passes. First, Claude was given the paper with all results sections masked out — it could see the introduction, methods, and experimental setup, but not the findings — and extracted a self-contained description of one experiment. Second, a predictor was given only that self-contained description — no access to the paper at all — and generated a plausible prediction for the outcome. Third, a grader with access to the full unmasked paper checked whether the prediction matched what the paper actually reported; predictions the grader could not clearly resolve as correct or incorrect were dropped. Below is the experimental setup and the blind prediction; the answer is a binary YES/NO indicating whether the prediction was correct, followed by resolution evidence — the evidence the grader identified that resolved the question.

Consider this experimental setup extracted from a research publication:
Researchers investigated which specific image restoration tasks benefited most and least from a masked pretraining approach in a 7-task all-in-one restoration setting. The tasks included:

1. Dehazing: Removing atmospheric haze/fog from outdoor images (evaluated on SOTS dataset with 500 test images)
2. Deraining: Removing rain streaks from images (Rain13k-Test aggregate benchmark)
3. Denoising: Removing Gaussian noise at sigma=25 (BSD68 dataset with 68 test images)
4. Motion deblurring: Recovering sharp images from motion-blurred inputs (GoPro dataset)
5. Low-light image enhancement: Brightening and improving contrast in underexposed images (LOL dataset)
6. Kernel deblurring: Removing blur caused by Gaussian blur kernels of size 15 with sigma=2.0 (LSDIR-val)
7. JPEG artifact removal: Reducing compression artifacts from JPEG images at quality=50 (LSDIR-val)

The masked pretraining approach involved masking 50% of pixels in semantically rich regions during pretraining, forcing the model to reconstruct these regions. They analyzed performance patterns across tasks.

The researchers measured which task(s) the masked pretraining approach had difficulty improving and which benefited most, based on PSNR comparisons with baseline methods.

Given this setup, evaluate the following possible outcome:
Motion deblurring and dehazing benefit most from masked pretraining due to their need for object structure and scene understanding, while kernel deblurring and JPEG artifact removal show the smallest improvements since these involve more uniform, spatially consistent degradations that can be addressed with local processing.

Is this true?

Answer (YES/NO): NO